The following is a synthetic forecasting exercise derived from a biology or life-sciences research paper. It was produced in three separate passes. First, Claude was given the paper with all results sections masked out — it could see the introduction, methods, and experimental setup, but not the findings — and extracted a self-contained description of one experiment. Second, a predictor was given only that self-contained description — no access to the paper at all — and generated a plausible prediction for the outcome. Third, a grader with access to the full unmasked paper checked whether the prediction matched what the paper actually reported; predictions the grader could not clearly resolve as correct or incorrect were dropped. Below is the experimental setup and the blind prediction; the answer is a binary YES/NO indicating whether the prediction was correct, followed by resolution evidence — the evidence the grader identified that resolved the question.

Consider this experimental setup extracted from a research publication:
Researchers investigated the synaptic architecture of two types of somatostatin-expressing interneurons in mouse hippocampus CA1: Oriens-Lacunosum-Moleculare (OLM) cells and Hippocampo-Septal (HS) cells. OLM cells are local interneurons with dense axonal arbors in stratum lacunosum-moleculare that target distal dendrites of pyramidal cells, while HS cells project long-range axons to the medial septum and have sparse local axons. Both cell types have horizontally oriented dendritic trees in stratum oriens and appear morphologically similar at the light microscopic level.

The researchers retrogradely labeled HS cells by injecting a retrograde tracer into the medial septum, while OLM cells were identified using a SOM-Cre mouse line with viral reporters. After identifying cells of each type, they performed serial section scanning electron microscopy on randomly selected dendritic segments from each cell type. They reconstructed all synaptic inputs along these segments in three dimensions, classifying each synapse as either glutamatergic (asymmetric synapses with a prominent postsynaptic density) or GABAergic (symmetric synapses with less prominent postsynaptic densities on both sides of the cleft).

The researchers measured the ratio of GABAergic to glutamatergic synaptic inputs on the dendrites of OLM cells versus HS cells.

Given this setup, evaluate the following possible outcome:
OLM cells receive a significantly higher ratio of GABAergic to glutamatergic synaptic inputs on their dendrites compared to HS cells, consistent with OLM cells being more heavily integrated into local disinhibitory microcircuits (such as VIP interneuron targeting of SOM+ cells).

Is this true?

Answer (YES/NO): NO